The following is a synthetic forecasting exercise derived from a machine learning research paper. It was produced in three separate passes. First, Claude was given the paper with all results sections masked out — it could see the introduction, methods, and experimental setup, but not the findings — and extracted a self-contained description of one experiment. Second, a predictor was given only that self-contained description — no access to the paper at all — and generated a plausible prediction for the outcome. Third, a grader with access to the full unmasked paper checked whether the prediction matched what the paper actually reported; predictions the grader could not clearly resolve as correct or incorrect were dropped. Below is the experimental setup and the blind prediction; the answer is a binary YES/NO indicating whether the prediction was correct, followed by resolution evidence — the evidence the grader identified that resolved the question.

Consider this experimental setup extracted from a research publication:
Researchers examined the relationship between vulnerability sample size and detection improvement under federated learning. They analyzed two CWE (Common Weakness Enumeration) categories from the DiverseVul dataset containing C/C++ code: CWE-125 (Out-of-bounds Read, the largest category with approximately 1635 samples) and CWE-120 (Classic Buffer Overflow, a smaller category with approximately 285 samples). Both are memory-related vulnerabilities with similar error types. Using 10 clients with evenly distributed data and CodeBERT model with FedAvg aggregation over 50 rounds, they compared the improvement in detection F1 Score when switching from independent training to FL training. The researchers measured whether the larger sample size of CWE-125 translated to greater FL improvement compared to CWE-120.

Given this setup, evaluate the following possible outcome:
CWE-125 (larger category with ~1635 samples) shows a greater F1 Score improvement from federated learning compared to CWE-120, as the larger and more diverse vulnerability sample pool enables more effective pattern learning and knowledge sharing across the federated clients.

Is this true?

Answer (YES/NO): NO